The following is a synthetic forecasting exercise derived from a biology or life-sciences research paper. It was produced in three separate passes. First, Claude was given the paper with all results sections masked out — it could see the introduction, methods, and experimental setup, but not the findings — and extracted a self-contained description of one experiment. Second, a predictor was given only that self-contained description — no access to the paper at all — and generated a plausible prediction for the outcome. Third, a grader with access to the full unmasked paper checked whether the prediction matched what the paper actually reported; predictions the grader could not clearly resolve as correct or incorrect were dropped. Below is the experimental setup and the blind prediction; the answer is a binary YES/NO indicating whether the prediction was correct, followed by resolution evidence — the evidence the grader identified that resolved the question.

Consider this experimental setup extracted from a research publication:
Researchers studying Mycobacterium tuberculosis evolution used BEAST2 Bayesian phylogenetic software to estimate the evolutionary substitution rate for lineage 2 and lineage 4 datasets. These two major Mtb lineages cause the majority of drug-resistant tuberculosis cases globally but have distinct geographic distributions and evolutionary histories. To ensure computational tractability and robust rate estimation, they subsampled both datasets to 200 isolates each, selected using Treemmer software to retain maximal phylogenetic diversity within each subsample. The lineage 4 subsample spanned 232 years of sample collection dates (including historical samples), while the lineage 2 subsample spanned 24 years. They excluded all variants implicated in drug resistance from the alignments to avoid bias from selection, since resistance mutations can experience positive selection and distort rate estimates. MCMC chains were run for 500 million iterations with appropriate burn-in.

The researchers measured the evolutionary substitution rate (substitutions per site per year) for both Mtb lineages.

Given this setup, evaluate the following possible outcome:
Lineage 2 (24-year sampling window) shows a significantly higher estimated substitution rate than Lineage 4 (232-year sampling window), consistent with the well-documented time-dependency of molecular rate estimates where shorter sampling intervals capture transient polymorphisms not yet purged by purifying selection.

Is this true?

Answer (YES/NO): NO